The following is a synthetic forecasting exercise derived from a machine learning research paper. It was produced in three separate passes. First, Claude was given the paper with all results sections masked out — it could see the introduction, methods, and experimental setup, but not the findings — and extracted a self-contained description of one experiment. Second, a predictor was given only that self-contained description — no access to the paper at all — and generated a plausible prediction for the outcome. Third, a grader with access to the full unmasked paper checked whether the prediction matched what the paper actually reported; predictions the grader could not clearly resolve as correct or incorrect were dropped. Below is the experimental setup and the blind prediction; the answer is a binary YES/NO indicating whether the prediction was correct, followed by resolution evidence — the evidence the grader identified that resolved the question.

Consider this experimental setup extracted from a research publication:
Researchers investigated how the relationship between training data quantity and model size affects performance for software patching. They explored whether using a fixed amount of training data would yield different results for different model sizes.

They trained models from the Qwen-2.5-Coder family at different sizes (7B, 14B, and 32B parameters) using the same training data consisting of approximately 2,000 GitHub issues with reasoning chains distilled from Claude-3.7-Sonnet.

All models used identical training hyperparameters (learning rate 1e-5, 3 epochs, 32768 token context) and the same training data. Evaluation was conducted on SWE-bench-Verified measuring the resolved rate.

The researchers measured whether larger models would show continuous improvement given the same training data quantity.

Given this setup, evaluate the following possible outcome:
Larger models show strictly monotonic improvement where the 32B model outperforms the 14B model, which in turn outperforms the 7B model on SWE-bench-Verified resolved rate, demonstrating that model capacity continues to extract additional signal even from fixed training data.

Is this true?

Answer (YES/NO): NO